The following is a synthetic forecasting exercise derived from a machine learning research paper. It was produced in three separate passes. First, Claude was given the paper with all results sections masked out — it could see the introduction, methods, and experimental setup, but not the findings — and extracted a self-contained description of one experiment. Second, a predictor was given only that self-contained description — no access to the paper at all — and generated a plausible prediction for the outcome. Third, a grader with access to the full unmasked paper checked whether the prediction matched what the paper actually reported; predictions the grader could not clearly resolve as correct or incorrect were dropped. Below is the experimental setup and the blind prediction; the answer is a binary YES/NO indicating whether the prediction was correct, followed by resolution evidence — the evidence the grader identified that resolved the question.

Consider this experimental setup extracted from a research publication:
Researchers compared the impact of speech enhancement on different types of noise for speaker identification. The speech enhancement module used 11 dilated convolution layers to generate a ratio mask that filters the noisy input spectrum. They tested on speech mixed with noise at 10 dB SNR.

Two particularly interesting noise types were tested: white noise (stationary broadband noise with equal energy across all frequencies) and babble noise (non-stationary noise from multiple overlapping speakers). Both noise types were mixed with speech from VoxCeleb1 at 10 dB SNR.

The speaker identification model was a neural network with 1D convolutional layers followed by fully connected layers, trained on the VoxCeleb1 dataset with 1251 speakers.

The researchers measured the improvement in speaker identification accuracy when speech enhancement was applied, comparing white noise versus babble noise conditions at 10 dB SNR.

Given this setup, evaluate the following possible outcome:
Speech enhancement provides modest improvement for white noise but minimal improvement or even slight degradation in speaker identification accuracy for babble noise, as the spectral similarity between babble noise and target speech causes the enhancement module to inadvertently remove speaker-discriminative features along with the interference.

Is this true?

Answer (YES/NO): NO